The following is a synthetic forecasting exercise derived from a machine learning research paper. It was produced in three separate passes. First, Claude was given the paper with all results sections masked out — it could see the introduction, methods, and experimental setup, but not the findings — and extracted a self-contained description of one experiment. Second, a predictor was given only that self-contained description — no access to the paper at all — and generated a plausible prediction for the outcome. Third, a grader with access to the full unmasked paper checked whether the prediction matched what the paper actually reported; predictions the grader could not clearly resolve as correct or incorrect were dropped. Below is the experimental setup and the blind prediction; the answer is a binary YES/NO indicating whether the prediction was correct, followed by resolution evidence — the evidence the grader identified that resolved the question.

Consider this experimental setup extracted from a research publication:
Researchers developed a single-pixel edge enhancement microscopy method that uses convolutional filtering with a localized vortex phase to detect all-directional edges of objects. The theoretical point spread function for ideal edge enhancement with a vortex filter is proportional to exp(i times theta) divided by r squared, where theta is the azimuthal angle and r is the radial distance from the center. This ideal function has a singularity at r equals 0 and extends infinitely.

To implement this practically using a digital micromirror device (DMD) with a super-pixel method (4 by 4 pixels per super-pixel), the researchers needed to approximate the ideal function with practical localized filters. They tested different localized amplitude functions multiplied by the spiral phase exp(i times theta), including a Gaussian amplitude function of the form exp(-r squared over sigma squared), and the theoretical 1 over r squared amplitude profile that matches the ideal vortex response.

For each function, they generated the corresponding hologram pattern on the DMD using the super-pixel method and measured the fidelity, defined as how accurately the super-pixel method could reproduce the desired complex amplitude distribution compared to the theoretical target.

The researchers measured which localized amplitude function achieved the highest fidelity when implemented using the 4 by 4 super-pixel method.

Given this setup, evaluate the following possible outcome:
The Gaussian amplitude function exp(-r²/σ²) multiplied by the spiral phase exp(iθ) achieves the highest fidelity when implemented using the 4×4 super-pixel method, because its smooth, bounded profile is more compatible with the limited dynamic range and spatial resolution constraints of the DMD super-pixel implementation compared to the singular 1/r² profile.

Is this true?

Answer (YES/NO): YES